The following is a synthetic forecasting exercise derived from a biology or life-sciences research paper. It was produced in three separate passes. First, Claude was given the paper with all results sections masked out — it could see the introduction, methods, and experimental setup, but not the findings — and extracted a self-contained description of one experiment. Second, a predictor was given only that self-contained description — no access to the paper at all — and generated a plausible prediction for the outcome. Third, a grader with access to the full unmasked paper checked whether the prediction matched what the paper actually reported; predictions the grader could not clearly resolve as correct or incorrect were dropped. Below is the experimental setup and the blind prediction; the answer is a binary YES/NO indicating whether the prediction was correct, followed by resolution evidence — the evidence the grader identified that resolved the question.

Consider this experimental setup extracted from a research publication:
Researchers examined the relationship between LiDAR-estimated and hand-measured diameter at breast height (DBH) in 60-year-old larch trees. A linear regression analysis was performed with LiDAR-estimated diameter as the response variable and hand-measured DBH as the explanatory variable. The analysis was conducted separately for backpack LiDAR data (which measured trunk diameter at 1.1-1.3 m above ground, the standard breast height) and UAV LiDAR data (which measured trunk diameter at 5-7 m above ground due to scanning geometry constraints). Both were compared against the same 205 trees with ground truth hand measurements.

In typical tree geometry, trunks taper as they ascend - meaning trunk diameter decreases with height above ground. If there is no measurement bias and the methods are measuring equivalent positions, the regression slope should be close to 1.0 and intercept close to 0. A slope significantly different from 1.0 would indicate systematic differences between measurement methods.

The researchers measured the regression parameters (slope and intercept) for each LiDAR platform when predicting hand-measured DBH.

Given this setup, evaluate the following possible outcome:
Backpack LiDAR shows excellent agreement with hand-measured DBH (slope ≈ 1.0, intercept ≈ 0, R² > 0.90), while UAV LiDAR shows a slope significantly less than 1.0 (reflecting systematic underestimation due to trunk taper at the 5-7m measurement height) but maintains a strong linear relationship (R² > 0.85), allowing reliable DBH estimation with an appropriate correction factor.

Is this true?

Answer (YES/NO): NO